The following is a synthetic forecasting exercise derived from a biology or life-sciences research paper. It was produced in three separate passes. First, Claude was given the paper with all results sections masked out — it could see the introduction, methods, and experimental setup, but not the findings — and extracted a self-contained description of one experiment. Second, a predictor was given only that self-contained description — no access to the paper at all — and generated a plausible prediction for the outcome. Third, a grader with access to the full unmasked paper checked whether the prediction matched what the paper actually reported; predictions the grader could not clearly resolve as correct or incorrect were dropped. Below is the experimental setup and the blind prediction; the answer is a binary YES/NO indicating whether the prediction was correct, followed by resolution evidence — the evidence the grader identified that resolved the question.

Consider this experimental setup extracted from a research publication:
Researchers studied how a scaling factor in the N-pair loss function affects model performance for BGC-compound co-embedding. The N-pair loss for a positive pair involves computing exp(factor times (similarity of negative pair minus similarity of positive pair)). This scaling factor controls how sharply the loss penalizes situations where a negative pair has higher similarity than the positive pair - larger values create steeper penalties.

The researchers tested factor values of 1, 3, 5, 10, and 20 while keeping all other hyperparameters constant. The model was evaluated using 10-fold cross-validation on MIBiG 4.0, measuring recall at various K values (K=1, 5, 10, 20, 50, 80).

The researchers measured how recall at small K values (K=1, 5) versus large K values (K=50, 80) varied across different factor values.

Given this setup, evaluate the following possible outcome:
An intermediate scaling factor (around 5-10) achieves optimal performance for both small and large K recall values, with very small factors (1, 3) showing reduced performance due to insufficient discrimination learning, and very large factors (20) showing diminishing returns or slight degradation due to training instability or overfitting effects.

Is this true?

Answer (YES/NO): NO